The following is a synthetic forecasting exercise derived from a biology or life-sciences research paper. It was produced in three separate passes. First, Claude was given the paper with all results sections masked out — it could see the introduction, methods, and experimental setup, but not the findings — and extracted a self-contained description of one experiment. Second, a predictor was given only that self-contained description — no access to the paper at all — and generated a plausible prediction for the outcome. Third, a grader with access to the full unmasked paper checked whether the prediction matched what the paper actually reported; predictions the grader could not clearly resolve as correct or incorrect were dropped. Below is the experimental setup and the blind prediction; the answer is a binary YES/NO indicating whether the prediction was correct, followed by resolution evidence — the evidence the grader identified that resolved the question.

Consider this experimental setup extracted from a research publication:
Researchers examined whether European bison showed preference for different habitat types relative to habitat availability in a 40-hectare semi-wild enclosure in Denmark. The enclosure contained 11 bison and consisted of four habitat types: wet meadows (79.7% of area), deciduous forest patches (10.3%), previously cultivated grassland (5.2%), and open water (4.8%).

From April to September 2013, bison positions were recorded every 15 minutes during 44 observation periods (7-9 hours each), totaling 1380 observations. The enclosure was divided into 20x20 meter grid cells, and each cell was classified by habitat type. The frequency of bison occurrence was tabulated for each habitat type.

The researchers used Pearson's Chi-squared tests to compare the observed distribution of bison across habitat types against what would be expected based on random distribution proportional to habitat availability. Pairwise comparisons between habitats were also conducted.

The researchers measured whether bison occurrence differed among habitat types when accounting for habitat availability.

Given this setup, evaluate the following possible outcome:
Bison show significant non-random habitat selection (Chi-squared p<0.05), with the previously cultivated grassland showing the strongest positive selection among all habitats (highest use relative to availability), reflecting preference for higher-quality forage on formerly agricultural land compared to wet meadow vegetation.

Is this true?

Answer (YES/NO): NO